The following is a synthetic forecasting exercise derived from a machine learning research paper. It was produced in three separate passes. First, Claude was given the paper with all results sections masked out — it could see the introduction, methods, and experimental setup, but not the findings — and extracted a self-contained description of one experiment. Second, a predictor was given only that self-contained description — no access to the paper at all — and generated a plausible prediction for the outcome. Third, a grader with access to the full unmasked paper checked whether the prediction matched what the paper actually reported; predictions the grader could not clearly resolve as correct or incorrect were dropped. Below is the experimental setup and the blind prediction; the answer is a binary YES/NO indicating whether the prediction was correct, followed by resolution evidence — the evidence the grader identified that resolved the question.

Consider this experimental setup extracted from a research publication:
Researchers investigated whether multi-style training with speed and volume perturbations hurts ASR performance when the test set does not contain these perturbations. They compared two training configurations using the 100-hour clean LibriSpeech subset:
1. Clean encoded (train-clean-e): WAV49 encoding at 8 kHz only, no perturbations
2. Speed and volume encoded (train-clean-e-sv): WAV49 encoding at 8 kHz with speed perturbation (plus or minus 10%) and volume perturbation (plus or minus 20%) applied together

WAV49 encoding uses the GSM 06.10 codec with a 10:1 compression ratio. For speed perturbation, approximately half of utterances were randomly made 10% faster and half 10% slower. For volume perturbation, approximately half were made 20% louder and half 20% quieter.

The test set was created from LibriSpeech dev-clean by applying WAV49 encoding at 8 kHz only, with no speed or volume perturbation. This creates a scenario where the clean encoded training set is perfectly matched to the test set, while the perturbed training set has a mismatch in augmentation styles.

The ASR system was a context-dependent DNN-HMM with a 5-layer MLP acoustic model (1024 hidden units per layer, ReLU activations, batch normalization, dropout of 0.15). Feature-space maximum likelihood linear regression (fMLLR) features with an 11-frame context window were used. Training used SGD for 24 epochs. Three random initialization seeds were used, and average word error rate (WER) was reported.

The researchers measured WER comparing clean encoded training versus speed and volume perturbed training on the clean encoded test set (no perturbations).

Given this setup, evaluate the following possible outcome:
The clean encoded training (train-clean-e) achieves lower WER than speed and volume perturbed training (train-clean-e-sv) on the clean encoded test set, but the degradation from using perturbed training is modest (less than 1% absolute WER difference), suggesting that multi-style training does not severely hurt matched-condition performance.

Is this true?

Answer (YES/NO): YES